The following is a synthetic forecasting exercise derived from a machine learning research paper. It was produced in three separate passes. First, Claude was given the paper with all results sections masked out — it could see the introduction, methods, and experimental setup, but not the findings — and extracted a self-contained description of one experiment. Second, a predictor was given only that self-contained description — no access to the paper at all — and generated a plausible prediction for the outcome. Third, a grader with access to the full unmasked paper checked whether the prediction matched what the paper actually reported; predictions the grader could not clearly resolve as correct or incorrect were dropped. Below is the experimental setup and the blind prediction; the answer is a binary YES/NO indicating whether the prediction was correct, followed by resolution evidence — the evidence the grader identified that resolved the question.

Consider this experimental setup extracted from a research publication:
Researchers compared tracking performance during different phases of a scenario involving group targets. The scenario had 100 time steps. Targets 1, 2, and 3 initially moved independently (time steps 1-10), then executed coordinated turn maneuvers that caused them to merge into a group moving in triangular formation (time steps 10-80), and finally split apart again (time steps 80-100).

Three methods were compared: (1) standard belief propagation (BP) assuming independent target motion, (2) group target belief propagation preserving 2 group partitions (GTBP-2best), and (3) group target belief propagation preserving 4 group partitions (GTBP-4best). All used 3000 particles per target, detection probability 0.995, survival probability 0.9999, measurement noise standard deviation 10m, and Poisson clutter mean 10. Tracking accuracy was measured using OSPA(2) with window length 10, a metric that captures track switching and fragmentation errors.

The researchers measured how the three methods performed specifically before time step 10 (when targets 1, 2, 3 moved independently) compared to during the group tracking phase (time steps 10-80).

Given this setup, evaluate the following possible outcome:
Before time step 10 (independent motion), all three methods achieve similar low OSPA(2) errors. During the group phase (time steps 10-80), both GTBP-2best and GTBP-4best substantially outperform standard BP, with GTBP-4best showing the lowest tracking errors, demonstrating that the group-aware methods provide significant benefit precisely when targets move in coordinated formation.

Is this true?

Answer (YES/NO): YES